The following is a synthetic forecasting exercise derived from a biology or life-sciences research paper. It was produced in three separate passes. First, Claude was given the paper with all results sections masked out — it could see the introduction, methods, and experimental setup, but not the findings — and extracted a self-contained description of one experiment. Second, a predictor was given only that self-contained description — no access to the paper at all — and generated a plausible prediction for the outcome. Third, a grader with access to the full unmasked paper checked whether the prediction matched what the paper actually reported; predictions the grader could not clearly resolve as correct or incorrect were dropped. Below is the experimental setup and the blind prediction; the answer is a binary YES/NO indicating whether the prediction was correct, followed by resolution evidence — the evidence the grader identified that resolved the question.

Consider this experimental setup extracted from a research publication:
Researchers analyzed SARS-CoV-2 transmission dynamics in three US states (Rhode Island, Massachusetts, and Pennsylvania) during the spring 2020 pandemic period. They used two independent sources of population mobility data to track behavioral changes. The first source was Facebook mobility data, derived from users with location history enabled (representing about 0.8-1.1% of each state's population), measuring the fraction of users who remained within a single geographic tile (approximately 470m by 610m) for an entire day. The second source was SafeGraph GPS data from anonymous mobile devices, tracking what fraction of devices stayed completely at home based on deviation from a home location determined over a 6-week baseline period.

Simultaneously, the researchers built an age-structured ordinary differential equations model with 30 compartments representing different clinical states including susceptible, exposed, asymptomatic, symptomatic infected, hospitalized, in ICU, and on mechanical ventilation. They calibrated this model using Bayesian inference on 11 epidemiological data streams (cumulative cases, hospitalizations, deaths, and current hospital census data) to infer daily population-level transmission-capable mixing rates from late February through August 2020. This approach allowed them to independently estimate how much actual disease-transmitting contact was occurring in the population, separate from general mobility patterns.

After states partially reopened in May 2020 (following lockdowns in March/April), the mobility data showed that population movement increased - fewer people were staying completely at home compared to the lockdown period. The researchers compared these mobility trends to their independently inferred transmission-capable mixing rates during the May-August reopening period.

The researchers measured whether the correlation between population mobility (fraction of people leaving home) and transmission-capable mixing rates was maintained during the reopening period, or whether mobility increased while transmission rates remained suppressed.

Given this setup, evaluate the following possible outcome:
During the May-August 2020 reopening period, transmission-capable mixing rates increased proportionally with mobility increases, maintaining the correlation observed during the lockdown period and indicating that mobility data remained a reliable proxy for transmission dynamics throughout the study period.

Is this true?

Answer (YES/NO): NO